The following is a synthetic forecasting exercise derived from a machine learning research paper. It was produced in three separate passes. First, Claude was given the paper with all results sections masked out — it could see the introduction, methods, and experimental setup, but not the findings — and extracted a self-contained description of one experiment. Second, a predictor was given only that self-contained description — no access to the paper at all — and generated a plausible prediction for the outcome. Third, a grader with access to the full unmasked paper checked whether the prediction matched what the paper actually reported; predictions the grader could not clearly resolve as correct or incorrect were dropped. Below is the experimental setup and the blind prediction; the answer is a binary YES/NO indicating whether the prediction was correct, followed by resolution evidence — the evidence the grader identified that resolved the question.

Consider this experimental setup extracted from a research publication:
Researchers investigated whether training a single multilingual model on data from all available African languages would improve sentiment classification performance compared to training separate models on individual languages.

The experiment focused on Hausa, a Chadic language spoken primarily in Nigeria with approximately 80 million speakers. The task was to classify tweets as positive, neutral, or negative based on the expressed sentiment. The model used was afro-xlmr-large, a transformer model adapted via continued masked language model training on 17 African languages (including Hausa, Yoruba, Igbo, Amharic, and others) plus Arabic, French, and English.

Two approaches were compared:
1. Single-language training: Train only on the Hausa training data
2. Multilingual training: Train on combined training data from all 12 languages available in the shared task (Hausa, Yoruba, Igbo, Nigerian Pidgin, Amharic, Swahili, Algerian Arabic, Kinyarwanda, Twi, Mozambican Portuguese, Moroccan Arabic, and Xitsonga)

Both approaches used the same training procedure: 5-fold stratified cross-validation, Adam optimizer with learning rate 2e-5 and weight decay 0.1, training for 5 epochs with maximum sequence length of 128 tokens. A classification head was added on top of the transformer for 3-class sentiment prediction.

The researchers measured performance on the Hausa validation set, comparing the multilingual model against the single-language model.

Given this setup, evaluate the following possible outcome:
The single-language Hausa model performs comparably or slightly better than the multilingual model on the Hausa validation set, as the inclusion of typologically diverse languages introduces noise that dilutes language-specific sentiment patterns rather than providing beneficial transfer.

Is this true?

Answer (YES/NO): YES